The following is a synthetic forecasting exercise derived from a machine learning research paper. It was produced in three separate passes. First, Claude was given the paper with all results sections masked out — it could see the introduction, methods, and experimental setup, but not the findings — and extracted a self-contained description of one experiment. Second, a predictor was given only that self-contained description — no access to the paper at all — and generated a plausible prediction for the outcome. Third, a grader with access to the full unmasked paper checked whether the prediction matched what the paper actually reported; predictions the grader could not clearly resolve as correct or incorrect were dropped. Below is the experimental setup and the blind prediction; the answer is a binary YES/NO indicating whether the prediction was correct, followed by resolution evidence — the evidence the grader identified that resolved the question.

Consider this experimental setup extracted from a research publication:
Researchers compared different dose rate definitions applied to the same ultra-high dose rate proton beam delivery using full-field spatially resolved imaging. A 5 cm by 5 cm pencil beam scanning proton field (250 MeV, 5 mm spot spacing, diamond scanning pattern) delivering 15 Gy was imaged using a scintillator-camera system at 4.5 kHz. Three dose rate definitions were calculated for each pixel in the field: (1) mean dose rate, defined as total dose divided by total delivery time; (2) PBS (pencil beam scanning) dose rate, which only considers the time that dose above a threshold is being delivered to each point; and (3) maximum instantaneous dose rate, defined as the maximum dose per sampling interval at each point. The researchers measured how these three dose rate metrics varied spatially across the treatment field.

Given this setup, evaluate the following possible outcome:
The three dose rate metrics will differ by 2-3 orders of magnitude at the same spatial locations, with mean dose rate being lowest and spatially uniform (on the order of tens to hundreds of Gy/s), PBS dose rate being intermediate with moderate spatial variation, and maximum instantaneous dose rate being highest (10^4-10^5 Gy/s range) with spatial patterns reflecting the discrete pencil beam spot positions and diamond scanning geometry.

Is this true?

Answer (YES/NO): NO